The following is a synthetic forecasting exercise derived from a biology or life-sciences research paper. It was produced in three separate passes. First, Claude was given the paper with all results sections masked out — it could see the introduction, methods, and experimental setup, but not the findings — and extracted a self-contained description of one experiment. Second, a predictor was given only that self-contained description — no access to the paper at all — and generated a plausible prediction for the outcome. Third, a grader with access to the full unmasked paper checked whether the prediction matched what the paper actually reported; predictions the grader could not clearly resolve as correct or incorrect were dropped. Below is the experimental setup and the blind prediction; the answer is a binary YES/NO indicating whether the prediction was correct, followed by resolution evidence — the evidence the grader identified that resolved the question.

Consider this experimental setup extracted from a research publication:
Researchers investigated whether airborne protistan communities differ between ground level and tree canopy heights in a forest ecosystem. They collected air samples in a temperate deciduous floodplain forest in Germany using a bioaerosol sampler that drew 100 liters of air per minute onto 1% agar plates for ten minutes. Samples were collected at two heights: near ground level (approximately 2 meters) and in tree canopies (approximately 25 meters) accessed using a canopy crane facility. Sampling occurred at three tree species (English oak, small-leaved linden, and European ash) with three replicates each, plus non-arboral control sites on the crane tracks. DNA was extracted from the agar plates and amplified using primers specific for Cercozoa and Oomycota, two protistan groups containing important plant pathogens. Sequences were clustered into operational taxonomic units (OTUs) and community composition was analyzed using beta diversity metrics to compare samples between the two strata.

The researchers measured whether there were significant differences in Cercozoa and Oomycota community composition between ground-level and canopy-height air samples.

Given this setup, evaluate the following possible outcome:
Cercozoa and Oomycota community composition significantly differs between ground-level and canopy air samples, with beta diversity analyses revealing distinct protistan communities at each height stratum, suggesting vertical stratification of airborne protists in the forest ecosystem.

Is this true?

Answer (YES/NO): NO